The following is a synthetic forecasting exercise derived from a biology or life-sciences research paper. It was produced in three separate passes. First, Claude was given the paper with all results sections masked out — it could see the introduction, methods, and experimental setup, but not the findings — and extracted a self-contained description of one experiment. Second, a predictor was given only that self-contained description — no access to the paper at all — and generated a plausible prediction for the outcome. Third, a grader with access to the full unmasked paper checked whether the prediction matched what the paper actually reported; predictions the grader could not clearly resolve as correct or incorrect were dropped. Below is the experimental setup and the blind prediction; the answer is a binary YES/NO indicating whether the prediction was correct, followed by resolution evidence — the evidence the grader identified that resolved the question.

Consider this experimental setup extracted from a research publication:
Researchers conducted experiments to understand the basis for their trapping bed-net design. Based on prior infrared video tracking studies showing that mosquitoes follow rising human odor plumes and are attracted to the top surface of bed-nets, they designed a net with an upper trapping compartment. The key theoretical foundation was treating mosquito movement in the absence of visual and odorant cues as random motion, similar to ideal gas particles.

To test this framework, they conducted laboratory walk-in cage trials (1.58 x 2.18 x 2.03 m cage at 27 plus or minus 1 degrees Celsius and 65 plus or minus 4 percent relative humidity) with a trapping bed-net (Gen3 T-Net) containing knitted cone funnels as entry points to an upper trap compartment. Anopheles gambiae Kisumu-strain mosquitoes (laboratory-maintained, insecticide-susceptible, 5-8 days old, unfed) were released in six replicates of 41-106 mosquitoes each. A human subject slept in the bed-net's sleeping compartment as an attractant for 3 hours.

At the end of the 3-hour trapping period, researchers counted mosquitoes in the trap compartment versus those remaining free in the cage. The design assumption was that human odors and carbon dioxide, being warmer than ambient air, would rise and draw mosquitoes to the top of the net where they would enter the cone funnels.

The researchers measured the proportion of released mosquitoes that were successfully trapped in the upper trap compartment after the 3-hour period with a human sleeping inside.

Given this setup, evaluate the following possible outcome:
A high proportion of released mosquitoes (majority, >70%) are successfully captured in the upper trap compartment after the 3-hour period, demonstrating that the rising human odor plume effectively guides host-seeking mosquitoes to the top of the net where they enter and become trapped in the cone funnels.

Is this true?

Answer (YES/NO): NO